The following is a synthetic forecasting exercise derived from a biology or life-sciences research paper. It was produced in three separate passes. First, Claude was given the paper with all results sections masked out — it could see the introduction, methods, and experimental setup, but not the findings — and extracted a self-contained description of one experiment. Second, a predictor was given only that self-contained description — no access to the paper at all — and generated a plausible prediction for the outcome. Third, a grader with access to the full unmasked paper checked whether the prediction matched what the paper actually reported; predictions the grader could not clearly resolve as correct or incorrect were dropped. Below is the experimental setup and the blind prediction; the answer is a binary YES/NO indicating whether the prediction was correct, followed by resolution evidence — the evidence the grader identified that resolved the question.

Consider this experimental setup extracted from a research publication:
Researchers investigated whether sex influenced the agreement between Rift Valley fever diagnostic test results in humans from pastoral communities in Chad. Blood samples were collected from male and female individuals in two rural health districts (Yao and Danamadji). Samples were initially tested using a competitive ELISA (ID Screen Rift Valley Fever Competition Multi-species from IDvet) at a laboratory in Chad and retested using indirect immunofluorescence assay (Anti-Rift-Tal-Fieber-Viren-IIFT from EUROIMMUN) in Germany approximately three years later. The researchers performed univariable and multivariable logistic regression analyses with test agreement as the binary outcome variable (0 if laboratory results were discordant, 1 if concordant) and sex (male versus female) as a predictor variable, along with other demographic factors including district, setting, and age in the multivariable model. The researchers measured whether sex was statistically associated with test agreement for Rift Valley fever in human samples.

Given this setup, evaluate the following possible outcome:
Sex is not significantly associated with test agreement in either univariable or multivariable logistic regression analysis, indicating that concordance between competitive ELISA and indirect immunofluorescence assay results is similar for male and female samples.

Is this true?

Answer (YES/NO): YES